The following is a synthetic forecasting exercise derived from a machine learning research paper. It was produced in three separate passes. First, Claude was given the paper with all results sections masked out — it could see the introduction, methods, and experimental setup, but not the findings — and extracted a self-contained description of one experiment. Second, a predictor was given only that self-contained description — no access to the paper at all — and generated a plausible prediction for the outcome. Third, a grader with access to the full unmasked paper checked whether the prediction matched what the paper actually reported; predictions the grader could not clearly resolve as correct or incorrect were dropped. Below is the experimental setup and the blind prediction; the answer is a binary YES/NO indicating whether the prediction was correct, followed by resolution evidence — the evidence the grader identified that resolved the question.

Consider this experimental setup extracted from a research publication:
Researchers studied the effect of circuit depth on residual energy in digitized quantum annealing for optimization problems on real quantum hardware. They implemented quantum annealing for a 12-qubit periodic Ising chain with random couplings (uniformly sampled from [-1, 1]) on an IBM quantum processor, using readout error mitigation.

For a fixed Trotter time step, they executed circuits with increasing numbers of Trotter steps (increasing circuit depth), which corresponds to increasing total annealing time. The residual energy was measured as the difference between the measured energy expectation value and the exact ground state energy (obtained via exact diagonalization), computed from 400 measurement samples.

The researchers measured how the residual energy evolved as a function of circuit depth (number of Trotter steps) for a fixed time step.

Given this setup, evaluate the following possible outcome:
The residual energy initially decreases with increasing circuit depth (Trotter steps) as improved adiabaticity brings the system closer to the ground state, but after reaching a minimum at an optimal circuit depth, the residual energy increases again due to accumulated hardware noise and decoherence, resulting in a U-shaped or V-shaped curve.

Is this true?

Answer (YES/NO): YES